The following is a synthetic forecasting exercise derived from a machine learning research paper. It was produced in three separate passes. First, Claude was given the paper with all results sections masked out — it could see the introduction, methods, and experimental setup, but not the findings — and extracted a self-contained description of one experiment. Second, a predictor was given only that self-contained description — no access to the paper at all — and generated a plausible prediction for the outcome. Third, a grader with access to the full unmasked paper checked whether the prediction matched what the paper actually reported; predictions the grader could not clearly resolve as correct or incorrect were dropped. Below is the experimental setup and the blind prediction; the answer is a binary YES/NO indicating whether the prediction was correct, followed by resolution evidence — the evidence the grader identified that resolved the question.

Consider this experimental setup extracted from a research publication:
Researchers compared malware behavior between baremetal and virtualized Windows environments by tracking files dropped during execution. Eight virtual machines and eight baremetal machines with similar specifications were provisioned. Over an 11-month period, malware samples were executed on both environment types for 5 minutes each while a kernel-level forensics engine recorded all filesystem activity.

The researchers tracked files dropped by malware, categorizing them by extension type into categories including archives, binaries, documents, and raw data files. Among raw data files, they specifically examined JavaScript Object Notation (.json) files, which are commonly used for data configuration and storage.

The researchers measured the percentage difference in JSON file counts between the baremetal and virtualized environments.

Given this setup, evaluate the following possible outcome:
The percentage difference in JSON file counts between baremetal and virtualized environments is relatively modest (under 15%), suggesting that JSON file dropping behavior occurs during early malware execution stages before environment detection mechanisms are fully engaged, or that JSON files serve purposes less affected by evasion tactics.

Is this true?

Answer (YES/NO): NO